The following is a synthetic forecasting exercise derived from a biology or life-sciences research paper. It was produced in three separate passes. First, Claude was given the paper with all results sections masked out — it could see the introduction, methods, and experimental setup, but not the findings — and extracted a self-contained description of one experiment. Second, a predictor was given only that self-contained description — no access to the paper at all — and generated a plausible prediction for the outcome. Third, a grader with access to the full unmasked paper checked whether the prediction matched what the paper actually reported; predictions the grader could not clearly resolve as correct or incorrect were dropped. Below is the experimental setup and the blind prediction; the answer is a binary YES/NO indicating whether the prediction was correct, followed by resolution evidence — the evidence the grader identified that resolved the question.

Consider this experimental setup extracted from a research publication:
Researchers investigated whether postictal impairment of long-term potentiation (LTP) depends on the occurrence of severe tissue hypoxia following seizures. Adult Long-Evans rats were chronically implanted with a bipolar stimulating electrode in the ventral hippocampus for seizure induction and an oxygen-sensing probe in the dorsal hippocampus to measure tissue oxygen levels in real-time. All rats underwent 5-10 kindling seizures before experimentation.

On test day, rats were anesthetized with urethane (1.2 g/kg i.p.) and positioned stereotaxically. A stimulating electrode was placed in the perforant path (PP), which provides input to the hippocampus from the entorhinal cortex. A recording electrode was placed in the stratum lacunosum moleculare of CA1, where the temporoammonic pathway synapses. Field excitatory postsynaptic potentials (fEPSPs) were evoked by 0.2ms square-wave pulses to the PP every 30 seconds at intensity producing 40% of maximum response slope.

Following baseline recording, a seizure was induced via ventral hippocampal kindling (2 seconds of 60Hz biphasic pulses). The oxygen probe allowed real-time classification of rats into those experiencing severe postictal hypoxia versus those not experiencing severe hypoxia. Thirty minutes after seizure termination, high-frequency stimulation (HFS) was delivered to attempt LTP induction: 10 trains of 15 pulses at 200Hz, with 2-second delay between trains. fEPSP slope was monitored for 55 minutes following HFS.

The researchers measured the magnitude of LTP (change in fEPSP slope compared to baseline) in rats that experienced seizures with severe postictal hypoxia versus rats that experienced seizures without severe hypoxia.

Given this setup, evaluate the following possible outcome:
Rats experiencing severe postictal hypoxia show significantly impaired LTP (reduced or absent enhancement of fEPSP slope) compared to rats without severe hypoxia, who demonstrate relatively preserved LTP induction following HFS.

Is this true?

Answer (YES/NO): YES